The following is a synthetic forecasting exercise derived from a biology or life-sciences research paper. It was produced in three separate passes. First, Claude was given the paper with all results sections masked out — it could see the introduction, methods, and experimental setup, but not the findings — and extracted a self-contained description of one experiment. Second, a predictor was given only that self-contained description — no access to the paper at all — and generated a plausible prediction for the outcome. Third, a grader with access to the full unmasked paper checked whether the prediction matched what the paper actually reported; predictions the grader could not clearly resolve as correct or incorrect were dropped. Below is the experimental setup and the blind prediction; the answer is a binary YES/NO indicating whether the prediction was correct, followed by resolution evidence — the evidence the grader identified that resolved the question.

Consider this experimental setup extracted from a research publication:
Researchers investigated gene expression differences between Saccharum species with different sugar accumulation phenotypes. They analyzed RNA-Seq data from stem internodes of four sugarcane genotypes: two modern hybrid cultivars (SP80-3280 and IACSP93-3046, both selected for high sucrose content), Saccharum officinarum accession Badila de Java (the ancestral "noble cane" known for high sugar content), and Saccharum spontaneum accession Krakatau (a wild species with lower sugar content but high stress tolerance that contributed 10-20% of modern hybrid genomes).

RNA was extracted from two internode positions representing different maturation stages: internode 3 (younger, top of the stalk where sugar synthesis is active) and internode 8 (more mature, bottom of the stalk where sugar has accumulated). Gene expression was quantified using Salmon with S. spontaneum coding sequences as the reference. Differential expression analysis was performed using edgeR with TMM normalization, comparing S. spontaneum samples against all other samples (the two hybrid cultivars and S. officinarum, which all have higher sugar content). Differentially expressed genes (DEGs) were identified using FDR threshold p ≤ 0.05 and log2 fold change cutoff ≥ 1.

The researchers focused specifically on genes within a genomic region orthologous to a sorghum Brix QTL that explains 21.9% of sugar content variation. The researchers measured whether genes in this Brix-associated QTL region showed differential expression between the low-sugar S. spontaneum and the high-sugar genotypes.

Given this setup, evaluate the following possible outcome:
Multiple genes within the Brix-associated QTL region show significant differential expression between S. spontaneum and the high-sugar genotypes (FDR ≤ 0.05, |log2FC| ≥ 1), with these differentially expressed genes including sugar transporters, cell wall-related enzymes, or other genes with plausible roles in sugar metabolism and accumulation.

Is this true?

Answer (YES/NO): NO